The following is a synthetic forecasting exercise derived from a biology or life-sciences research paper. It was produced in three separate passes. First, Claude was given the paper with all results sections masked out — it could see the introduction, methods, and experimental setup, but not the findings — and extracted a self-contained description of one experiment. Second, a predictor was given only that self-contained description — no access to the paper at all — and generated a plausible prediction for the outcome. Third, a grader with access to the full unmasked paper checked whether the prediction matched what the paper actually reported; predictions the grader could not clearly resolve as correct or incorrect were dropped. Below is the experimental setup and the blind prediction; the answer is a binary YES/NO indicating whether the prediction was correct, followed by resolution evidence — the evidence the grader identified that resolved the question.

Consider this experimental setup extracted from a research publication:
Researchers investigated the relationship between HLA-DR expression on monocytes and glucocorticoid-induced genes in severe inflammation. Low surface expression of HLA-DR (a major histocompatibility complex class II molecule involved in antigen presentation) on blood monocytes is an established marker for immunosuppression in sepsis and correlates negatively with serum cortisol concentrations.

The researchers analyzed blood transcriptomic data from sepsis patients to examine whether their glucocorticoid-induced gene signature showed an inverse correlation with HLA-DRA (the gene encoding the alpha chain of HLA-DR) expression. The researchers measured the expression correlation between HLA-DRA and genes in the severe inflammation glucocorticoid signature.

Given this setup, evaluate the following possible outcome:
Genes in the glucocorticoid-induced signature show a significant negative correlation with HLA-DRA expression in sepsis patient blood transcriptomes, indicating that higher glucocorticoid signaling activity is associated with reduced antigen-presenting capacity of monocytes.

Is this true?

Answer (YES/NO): YES